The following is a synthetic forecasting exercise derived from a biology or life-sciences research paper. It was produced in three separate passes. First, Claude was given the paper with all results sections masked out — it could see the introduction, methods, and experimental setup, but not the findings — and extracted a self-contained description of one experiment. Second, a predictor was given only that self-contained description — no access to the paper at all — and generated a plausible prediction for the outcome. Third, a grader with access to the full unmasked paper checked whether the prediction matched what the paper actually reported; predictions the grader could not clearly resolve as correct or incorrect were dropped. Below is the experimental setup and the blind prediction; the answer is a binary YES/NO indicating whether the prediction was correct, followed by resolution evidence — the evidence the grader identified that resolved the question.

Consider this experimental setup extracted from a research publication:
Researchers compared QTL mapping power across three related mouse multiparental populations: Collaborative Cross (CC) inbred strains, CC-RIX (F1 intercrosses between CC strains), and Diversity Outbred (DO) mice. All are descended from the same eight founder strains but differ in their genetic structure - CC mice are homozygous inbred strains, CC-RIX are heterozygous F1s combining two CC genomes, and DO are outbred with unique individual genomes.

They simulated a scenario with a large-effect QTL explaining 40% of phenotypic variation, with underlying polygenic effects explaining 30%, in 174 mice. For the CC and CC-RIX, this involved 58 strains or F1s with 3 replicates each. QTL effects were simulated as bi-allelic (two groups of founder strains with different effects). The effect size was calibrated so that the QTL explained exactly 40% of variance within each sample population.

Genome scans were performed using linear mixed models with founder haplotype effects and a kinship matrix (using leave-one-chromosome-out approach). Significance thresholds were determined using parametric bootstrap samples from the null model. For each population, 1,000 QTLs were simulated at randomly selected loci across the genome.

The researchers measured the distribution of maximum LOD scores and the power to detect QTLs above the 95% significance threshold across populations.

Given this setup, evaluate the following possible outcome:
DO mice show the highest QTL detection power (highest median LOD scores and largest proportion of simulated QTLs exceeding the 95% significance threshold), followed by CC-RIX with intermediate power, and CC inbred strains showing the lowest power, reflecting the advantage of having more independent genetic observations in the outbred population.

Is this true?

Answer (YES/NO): NO